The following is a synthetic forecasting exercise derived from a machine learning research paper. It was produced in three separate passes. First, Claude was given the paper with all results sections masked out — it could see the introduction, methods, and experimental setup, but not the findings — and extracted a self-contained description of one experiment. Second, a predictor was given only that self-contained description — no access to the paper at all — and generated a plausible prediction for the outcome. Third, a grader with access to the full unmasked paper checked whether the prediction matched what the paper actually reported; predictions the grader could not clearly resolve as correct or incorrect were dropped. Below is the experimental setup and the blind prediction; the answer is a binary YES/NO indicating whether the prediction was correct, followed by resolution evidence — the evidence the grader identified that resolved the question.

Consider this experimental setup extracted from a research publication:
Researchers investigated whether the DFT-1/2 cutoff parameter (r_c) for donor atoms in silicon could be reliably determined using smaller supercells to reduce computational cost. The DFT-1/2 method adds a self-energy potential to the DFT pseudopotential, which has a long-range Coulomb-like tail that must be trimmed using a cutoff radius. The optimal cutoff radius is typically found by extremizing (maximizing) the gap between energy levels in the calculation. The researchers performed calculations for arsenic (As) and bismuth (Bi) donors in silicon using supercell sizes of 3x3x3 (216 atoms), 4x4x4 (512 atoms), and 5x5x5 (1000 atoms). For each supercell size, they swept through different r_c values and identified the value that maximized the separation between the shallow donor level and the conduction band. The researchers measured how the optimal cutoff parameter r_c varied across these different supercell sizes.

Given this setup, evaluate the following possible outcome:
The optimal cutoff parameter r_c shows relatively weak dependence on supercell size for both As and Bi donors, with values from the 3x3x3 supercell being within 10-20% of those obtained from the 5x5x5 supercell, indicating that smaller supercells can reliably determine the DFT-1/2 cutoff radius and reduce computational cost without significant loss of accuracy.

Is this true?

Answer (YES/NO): YES